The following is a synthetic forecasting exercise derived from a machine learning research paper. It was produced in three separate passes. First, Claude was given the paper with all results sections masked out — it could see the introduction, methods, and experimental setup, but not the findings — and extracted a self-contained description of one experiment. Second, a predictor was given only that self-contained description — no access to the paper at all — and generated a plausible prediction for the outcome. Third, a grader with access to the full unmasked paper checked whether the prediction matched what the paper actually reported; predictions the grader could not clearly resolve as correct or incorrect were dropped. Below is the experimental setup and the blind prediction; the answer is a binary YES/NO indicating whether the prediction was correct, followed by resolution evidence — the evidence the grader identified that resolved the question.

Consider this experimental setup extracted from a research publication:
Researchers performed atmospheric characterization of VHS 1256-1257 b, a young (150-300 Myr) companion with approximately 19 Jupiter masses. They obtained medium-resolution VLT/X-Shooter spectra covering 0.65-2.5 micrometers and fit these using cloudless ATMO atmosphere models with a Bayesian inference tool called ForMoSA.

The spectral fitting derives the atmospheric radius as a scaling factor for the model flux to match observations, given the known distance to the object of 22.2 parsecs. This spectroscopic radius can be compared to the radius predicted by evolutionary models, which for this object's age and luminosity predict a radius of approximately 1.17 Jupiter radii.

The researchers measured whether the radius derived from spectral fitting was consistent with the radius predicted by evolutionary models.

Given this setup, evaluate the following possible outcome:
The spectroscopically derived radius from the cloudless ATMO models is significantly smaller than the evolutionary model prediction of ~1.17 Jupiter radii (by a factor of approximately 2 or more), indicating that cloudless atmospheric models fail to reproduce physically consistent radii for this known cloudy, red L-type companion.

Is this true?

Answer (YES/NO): NO